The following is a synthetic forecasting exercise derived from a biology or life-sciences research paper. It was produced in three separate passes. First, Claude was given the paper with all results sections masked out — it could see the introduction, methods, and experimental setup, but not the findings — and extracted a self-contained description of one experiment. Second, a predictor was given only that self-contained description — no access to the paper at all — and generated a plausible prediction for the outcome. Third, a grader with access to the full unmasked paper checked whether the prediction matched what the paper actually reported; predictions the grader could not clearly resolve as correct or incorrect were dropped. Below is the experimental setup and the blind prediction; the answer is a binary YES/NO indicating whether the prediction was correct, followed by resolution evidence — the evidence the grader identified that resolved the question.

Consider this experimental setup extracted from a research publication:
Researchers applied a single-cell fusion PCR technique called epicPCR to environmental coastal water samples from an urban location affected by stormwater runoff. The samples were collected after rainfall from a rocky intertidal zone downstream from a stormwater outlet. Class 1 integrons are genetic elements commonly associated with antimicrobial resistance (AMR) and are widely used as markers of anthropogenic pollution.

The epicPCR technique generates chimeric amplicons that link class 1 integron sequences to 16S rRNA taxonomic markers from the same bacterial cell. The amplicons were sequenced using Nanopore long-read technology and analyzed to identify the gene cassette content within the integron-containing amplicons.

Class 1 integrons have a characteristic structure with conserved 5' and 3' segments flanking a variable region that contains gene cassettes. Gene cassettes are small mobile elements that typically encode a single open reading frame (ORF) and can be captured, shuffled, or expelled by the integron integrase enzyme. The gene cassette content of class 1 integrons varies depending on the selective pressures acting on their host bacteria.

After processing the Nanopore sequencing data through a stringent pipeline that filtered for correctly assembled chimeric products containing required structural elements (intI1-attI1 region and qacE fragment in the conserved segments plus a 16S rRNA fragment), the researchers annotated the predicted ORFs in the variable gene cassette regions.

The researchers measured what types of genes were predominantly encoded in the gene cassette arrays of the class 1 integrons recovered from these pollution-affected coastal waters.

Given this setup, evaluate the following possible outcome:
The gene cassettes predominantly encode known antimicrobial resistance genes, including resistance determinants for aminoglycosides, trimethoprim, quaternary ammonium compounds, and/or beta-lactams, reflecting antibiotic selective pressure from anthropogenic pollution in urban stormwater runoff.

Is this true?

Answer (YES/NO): YES